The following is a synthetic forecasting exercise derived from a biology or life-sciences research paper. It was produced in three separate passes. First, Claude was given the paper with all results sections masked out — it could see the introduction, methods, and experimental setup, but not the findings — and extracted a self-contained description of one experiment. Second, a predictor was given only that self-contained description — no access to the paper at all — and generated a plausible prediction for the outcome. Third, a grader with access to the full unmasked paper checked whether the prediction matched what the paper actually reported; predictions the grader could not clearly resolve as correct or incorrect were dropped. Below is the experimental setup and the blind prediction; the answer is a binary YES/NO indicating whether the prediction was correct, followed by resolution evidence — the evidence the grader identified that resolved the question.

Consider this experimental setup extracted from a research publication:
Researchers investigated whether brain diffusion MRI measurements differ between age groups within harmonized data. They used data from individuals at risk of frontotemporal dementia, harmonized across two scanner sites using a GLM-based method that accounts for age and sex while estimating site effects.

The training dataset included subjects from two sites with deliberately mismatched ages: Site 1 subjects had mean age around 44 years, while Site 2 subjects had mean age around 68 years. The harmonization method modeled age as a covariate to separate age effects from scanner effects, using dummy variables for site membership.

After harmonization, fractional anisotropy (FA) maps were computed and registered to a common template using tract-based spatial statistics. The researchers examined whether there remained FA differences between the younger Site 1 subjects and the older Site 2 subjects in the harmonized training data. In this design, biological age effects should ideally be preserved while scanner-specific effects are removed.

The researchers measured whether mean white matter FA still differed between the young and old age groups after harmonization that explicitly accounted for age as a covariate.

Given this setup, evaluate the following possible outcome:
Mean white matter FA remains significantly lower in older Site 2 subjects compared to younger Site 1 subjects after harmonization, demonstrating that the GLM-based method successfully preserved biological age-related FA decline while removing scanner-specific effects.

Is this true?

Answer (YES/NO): YES